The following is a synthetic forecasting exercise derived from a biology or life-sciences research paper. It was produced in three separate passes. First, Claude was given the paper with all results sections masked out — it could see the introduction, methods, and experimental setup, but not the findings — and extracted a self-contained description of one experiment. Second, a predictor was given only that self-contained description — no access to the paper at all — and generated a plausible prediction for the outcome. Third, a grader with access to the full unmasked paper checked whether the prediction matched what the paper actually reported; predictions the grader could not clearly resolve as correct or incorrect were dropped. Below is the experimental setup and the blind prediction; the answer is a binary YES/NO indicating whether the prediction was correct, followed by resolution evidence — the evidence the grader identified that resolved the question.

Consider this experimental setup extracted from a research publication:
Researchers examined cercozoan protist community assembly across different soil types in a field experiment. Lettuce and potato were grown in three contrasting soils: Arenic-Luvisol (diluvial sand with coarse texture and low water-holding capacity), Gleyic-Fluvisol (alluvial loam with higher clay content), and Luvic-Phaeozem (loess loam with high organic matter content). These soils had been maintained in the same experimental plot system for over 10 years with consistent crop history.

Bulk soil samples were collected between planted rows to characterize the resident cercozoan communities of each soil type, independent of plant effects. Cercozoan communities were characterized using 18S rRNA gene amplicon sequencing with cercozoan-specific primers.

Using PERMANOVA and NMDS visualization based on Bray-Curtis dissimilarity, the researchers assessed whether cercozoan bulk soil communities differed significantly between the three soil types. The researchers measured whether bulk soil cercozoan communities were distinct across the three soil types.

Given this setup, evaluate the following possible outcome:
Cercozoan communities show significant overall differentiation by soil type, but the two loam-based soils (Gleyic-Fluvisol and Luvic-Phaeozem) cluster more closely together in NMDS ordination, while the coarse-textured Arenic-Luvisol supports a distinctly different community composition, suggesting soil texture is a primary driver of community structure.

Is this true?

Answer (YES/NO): NO